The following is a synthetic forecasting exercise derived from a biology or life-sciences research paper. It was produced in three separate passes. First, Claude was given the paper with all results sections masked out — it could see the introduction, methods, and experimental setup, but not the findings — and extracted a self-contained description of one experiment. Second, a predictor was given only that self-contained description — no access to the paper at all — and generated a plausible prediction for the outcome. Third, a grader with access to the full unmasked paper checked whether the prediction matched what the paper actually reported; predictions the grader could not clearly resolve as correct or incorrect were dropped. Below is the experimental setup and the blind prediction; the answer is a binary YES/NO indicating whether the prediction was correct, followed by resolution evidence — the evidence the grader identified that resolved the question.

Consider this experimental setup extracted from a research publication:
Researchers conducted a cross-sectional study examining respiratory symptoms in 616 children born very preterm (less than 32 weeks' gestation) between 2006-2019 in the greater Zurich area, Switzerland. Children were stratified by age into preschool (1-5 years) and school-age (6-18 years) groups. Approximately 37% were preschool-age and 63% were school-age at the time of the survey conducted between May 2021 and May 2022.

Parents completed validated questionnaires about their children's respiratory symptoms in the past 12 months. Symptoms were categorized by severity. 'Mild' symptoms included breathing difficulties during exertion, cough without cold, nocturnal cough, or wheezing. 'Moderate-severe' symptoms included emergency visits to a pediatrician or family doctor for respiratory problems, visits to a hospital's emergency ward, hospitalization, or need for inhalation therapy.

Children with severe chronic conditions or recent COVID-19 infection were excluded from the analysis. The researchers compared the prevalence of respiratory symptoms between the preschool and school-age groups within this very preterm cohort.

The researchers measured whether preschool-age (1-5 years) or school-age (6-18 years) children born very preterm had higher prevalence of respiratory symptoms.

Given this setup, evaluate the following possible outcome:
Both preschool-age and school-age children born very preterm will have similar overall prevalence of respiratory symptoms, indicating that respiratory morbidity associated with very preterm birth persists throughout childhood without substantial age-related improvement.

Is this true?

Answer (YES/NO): NO